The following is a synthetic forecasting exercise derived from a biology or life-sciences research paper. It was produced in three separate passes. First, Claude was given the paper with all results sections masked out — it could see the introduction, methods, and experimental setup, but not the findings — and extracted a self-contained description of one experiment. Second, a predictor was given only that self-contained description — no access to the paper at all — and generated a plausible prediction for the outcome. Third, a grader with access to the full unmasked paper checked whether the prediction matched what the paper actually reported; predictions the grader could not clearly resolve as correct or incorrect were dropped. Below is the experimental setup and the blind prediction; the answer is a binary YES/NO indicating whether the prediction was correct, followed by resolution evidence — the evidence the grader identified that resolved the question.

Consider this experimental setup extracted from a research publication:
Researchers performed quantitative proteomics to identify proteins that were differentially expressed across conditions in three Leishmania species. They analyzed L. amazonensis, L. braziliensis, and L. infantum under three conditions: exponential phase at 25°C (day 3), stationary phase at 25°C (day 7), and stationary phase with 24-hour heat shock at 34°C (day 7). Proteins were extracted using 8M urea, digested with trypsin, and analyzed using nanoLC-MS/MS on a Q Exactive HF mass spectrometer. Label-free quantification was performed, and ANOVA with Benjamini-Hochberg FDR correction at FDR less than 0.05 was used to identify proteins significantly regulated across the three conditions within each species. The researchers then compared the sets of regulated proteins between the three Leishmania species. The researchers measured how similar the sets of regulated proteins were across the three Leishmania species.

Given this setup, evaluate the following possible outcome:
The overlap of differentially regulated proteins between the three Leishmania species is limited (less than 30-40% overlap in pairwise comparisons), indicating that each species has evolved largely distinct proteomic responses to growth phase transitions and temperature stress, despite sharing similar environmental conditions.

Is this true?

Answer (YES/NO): YES